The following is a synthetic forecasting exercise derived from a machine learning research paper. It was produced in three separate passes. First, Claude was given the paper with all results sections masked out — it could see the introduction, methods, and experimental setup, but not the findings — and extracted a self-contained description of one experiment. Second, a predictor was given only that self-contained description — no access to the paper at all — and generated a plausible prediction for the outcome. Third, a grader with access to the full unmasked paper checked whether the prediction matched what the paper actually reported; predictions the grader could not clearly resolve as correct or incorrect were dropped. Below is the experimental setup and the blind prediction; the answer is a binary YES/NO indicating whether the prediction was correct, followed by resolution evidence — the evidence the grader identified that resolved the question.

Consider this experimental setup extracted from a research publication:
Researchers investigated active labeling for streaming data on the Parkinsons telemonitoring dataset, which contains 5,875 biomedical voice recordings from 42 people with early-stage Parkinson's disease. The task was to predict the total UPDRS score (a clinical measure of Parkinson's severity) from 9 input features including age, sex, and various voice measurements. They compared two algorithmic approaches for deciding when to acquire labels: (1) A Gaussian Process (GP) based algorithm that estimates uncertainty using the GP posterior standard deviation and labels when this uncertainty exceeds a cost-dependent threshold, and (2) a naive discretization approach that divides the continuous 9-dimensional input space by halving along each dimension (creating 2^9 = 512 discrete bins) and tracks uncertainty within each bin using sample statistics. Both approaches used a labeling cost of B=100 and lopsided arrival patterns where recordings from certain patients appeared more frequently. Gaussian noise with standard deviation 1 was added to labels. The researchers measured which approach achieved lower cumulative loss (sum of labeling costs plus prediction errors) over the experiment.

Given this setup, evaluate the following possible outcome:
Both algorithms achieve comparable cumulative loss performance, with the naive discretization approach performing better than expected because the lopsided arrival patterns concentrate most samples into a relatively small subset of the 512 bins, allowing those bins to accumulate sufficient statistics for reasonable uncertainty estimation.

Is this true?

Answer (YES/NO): NO